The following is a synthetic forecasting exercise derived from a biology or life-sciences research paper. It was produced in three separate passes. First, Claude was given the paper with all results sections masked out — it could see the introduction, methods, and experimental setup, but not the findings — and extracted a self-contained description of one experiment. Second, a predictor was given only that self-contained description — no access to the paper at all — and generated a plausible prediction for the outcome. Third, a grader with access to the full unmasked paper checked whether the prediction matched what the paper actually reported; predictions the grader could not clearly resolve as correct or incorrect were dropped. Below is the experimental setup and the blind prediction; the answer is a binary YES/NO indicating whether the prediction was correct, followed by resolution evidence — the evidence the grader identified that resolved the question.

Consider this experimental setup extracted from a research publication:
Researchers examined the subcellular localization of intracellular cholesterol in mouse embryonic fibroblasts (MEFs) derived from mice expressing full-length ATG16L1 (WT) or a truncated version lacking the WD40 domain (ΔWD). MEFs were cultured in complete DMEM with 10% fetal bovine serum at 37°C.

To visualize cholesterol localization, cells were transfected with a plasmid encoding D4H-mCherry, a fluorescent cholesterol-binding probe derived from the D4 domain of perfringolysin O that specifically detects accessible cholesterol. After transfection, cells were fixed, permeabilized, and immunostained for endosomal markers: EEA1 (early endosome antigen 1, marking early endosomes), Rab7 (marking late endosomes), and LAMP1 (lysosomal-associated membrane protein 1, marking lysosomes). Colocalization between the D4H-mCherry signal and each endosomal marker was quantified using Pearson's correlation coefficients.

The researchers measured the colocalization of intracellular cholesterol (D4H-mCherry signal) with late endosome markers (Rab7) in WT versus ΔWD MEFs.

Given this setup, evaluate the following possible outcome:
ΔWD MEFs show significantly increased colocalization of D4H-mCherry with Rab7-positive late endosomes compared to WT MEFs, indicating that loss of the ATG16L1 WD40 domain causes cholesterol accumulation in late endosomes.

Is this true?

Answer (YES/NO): YES